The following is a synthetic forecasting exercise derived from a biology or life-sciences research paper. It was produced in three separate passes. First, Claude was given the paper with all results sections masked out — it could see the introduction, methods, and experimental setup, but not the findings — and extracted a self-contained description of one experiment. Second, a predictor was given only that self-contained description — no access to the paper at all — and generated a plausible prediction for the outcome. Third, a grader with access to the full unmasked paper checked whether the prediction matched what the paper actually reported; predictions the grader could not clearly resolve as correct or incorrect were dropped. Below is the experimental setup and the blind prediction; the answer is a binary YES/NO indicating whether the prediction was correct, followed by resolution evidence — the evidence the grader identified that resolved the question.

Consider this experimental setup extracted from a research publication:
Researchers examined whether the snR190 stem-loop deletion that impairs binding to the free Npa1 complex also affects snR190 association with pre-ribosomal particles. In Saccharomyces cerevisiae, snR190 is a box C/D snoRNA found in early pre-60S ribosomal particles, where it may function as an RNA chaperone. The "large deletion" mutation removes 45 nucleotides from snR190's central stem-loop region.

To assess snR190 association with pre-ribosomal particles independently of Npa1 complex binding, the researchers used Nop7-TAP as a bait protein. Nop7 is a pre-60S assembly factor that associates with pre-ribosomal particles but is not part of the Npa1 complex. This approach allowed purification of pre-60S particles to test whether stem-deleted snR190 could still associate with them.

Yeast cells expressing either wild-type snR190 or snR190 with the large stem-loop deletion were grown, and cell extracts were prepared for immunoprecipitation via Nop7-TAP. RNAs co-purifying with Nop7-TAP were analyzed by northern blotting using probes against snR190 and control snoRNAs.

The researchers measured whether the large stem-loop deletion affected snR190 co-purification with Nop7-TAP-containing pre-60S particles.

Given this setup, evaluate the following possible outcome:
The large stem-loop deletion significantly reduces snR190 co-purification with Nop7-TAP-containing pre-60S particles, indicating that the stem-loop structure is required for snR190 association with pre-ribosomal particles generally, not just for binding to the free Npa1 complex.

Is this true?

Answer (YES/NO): NO